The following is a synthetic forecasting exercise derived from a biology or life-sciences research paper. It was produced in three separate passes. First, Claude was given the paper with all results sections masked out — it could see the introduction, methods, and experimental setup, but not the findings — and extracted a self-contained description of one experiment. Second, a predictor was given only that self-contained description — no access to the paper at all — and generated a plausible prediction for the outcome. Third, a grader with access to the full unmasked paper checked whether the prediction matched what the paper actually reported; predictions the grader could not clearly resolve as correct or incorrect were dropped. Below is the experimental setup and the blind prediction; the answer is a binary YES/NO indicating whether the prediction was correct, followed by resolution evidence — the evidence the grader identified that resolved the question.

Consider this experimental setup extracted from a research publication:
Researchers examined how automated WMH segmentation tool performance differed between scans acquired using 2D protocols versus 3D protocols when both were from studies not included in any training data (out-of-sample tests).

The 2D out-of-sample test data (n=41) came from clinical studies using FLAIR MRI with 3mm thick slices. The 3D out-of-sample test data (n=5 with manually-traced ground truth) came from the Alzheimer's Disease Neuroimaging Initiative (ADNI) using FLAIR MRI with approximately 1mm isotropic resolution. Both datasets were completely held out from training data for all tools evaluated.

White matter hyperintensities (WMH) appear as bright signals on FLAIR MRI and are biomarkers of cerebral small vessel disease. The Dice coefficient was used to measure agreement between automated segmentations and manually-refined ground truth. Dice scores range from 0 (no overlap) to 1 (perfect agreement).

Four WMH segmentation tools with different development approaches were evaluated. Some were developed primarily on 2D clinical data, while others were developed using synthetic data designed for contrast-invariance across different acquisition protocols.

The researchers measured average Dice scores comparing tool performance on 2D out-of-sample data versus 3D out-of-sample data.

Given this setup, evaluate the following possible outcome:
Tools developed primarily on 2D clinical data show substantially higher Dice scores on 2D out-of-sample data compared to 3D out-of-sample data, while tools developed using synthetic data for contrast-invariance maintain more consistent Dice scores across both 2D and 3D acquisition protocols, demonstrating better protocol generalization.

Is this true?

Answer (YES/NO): NO